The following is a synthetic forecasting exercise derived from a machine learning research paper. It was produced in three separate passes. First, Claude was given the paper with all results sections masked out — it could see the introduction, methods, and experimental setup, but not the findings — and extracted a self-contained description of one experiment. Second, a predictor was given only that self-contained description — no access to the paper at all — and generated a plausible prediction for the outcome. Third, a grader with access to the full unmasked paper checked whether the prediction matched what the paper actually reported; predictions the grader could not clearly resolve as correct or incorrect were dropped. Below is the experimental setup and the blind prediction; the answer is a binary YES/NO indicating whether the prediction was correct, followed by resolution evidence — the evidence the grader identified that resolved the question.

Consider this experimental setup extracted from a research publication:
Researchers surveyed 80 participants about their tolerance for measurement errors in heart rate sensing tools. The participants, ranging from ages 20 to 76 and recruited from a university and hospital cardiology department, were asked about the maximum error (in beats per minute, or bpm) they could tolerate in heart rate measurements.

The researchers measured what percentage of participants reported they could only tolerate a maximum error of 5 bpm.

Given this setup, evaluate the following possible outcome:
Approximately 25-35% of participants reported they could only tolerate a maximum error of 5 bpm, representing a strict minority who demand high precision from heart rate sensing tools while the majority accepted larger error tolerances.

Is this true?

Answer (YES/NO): NO